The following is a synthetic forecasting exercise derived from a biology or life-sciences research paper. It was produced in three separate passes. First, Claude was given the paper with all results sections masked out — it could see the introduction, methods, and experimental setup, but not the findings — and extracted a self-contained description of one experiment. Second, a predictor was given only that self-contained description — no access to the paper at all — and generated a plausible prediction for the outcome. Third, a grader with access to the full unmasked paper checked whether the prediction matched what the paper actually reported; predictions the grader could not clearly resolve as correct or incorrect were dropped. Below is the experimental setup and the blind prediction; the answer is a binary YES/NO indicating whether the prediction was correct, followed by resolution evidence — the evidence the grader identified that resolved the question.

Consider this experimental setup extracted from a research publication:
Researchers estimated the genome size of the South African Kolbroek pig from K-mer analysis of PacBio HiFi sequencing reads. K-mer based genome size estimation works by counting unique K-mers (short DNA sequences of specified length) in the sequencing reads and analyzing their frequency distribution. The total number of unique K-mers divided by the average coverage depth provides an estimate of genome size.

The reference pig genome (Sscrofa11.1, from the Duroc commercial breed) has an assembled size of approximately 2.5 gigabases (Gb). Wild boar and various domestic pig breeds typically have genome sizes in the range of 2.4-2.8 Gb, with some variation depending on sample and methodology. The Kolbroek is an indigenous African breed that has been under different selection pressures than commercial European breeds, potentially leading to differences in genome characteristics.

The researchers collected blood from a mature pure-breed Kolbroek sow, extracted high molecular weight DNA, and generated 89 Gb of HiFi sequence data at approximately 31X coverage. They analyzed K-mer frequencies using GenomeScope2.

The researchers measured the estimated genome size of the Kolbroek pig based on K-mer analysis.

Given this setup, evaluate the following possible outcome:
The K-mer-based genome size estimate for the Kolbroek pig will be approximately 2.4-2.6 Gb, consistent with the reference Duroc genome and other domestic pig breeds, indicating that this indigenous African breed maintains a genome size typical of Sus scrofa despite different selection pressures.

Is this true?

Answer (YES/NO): YES